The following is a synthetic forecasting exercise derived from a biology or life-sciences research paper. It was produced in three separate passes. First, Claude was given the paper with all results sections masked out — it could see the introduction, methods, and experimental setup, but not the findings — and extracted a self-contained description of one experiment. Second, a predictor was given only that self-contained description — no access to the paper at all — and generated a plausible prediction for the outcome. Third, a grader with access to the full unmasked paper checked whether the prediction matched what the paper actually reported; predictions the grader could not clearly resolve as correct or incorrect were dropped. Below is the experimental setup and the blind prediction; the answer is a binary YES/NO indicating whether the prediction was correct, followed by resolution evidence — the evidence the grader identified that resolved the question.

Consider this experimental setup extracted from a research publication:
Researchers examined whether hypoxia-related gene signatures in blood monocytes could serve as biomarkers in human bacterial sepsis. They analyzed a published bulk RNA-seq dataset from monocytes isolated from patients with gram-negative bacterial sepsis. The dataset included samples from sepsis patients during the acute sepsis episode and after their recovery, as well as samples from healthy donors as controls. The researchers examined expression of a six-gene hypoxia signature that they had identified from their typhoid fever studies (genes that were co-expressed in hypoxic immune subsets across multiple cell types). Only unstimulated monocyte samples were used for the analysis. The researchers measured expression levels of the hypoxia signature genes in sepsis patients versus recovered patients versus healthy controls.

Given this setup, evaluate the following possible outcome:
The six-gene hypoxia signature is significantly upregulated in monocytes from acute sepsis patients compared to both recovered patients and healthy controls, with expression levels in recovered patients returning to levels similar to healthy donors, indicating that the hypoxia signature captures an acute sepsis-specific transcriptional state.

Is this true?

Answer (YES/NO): YES